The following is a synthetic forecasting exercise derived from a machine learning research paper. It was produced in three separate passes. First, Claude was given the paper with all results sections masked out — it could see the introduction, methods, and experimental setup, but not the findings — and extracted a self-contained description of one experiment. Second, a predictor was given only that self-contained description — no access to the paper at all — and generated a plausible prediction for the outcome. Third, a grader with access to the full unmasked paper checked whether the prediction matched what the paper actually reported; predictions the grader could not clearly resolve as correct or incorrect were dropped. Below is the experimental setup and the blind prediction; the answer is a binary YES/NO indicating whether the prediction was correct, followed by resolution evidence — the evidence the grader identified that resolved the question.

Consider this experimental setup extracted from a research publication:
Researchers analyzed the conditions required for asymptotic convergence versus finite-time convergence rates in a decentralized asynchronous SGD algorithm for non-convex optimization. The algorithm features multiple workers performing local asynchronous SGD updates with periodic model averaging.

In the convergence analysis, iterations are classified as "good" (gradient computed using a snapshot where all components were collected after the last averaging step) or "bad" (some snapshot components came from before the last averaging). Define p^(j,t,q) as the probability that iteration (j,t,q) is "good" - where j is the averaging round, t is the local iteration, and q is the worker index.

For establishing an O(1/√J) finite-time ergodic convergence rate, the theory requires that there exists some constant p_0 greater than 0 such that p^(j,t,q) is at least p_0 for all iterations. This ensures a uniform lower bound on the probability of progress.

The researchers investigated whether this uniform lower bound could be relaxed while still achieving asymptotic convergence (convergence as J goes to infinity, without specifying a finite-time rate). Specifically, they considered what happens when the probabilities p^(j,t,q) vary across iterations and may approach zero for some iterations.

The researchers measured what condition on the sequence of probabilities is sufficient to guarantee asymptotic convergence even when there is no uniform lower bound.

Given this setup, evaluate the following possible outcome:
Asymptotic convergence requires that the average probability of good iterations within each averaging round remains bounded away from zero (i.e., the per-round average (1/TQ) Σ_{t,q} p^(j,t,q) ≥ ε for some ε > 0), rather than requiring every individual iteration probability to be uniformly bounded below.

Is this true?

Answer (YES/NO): NO